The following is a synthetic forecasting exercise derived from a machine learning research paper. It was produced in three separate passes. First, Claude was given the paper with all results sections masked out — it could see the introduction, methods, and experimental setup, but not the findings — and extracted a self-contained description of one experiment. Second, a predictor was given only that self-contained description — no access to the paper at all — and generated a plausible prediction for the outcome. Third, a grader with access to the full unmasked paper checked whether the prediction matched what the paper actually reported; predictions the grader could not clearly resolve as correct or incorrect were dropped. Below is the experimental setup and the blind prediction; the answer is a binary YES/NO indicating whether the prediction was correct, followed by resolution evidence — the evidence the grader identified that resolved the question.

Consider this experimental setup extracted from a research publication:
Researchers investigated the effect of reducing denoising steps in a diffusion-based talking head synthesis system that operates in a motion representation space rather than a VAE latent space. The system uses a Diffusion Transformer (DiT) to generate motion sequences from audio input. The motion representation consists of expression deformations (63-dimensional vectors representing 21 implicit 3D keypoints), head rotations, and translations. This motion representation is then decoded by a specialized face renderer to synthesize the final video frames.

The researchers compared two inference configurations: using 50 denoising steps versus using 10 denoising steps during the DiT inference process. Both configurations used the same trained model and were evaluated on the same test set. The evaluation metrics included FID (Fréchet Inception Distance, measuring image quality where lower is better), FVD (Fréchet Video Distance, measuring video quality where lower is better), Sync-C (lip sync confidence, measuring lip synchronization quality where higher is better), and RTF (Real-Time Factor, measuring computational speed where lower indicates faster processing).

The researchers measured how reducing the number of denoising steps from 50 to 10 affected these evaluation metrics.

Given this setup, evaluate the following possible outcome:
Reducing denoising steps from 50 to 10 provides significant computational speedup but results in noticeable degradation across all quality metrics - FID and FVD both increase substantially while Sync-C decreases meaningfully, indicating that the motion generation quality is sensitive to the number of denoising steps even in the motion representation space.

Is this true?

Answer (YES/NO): NO